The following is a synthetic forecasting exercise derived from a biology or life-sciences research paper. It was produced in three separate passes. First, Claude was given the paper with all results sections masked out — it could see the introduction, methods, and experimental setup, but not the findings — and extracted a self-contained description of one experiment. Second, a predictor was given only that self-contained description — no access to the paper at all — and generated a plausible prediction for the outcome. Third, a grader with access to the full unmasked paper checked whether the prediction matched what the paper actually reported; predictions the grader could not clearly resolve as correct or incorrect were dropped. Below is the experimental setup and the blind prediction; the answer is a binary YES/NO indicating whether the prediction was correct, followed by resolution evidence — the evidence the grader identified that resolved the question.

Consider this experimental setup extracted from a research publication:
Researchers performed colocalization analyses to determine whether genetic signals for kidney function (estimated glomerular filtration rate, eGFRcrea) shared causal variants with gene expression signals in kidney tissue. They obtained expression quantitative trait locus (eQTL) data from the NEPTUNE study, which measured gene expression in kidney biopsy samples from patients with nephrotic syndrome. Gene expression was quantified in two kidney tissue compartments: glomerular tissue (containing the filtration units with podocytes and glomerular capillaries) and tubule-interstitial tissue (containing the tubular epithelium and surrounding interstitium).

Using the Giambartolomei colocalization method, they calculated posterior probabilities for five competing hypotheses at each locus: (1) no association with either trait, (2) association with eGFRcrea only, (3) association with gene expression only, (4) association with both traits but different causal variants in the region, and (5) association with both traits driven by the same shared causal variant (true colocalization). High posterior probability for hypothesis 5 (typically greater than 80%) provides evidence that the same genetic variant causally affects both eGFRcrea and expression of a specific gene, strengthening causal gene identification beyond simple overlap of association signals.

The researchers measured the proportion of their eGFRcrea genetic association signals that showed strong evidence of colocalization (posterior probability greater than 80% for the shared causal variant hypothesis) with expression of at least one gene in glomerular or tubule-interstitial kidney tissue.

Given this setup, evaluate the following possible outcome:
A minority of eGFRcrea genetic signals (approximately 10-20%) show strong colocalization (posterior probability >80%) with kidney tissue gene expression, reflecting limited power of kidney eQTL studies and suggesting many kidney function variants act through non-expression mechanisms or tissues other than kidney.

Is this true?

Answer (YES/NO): YES